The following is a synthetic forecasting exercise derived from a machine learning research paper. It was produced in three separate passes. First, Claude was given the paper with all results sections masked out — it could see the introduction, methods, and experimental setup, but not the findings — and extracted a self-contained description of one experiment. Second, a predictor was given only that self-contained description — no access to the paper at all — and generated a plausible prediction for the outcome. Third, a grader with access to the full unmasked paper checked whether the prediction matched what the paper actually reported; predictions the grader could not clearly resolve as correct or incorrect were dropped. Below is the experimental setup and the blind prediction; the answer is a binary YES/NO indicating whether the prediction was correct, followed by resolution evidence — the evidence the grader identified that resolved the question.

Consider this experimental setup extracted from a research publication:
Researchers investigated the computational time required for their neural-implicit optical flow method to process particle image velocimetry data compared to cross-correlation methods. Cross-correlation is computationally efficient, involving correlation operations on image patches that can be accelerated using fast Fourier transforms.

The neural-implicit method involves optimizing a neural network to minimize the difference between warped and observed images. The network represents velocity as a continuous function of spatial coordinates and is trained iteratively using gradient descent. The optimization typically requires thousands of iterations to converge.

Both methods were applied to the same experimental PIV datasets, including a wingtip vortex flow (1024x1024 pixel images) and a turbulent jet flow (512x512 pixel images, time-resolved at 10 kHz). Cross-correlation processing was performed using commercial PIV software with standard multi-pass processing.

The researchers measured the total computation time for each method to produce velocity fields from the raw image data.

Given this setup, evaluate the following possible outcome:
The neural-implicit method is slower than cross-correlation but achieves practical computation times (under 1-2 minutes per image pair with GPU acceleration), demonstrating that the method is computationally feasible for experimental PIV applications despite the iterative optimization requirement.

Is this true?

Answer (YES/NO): NO